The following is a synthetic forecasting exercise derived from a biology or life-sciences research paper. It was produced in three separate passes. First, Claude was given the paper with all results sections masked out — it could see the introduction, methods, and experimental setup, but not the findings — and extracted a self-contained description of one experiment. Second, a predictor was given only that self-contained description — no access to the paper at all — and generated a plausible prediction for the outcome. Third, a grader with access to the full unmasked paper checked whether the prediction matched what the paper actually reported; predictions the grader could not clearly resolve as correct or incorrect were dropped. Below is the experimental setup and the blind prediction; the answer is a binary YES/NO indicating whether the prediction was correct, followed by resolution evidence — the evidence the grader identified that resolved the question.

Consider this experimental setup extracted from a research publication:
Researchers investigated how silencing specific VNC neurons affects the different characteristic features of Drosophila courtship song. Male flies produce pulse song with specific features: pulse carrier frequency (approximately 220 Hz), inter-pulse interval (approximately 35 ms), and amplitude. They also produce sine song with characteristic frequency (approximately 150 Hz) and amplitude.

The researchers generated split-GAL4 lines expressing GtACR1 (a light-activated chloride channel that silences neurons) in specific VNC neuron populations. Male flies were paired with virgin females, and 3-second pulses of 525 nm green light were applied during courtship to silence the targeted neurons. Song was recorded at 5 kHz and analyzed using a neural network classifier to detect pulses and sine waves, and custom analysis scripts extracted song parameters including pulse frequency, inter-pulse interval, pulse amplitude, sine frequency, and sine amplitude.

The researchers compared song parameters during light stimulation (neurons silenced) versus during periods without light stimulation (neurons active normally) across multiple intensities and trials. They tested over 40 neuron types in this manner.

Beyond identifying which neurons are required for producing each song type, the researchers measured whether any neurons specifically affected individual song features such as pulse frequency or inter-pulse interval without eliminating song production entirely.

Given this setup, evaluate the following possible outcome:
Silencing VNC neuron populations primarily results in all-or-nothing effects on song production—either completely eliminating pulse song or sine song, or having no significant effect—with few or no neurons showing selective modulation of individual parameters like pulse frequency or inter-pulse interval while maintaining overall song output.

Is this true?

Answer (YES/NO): NO